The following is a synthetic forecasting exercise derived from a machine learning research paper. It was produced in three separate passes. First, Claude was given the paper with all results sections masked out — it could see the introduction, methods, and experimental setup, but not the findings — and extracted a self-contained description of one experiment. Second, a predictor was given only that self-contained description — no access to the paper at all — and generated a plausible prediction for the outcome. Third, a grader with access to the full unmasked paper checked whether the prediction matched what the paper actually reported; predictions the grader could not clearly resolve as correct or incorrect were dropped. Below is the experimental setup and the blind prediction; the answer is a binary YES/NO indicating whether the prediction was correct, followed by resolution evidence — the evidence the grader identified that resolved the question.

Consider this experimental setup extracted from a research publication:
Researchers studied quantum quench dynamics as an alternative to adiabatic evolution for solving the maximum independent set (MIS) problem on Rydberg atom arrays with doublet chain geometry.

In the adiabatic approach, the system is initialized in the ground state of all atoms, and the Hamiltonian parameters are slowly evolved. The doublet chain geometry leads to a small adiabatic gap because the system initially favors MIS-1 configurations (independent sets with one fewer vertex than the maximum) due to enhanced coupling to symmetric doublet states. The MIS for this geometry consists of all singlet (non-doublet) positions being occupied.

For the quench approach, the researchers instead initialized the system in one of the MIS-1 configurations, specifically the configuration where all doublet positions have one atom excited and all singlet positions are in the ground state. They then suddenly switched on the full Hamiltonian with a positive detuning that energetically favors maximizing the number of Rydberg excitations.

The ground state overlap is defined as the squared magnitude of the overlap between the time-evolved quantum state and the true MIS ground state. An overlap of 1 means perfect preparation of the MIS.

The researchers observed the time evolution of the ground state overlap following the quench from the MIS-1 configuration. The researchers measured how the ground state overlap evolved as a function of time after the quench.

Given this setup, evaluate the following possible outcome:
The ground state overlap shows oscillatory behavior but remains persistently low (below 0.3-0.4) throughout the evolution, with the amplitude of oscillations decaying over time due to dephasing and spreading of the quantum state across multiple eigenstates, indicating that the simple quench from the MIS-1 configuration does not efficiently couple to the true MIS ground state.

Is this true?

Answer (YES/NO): NO